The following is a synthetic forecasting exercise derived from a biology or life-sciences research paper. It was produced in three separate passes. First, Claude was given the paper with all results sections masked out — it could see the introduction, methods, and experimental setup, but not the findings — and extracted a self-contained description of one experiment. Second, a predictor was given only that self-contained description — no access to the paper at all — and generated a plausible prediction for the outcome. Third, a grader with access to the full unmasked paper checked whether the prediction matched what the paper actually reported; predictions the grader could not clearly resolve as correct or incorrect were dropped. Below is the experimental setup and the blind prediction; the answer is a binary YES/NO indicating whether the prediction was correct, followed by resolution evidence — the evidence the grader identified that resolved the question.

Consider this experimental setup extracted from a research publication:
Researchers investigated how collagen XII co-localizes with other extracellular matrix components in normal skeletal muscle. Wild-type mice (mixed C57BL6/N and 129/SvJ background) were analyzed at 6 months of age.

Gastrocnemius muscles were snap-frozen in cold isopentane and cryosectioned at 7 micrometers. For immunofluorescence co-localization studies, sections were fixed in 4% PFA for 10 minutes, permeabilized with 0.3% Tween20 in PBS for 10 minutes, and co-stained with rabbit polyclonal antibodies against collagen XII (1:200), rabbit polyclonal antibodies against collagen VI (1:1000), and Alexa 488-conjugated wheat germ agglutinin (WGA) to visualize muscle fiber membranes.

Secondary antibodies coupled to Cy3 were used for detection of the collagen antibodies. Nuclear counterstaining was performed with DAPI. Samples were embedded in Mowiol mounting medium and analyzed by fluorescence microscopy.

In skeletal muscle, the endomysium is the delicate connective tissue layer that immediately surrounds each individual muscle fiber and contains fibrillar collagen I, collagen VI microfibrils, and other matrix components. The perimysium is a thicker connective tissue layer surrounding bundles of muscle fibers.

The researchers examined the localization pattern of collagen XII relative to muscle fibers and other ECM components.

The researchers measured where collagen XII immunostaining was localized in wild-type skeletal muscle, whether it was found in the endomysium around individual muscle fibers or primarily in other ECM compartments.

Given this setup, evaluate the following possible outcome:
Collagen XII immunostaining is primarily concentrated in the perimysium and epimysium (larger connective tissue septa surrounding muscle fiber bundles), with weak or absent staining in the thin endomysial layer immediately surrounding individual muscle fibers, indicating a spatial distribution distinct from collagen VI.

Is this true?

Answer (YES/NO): NO